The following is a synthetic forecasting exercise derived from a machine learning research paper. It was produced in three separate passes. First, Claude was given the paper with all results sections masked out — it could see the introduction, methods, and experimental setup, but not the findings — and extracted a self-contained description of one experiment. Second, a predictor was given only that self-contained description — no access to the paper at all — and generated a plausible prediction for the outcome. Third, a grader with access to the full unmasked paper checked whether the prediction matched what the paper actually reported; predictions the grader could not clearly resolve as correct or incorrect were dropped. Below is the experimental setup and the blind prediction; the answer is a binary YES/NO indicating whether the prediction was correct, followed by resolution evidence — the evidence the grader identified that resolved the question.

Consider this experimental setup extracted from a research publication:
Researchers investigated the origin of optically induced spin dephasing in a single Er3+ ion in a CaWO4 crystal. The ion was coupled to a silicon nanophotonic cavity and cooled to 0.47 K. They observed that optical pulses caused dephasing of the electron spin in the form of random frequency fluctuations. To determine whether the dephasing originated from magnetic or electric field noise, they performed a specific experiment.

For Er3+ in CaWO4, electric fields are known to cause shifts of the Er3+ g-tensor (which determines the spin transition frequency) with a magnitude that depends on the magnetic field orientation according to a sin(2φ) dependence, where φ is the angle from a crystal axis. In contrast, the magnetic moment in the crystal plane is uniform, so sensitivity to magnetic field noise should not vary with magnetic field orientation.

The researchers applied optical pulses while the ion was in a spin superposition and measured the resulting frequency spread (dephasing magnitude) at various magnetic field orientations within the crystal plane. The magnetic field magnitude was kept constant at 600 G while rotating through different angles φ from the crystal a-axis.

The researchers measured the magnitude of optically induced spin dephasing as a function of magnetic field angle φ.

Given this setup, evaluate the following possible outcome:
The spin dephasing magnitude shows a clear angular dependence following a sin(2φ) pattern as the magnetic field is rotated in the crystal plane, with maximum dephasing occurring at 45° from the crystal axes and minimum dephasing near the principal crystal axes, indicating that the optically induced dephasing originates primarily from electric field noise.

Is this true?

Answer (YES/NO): NO